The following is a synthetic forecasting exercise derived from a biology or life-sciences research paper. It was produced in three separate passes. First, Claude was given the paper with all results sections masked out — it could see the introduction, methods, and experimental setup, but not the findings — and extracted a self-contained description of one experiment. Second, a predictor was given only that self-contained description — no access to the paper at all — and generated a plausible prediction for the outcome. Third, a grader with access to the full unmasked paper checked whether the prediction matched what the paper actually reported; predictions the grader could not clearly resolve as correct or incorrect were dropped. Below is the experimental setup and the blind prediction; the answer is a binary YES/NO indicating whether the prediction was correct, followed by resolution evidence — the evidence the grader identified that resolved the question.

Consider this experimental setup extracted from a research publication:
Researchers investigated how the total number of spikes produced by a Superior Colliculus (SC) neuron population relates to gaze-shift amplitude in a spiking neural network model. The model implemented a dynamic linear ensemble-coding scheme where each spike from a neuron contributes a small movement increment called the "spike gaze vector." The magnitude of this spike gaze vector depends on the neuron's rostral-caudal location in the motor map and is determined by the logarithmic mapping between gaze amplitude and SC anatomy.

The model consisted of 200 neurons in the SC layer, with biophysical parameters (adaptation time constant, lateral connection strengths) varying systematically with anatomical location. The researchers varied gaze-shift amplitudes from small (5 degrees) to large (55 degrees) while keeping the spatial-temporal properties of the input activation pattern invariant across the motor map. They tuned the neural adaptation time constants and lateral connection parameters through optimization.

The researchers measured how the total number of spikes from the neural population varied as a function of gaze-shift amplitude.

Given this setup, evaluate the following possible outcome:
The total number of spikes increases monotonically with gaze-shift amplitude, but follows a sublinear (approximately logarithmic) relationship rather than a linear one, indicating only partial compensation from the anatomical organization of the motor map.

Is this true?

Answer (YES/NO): NO